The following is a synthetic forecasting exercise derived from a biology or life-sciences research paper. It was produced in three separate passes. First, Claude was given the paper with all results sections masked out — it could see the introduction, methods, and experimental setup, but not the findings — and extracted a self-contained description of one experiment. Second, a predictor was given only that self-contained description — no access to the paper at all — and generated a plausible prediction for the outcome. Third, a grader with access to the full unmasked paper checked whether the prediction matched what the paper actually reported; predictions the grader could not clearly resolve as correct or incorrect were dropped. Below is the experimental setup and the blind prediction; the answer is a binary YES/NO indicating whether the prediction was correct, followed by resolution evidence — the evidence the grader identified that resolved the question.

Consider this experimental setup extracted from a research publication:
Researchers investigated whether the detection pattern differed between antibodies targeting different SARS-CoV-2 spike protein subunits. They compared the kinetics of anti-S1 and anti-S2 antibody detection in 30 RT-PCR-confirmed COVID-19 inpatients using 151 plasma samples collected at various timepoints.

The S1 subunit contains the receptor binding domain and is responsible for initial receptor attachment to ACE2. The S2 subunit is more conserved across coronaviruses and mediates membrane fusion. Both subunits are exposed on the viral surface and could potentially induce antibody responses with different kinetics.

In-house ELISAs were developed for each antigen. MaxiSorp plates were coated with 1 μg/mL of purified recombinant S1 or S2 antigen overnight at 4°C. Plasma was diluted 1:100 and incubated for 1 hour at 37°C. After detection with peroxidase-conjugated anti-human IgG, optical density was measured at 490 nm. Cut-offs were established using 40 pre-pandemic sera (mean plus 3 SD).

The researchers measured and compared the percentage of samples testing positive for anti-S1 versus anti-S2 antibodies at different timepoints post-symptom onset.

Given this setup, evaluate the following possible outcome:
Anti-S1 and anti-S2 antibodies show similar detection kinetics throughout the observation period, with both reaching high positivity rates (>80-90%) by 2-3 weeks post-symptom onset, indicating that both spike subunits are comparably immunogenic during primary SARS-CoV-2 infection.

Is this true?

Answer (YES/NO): NO